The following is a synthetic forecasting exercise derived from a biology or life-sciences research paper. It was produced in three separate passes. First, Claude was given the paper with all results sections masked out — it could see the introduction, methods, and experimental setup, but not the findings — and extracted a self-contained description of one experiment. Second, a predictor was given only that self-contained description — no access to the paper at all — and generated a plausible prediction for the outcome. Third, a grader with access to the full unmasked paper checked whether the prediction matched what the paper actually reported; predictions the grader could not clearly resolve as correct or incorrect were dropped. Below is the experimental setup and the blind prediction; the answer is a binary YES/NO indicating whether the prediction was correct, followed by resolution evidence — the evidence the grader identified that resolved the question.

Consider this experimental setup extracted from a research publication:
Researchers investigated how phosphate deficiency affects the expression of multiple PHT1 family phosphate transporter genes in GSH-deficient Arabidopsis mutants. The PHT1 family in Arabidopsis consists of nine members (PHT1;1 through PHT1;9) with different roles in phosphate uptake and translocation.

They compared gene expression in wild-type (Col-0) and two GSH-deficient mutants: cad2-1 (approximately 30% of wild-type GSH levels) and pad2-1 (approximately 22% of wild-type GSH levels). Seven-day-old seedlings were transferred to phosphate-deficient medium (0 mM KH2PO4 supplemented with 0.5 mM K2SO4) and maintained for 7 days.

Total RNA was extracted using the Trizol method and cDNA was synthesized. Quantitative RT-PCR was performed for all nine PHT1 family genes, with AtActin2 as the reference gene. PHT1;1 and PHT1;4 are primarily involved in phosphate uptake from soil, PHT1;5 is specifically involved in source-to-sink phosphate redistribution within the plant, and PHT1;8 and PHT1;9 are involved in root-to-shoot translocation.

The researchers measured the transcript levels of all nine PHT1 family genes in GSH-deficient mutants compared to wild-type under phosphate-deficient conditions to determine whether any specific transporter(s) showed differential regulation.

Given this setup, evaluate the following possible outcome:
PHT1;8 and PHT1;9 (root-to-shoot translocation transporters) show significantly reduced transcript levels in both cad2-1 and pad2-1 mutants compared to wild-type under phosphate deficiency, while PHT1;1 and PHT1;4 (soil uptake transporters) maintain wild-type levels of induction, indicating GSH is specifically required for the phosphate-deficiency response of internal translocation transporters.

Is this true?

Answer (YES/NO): NO